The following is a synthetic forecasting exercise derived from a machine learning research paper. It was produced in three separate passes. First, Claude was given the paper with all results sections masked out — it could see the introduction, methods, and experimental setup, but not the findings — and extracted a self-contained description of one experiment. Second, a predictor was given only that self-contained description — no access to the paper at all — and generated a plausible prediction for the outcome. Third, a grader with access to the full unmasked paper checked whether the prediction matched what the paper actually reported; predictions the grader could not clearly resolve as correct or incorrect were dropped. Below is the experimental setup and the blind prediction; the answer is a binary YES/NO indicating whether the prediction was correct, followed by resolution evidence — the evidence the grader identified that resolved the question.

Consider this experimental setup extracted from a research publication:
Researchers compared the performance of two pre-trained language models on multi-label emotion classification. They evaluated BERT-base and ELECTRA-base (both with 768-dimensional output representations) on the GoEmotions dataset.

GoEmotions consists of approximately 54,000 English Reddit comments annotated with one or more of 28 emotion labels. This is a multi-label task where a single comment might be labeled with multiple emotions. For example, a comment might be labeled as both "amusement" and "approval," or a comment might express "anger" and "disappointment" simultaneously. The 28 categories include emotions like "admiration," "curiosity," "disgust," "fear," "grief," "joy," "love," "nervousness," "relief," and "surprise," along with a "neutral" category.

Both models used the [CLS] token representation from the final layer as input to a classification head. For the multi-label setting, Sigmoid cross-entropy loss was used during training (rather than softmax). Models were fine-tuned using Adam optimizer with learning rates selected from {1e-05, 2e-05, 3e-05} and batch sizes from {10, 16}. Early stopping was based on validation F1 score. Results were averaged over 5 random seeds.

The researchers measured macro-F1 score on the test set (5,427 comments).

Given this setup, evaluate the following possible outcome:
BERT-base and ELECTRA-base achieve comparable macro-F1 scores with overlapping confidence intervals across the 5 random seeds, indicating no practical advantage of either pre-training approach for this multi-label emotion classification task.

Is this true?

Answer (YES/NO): YES